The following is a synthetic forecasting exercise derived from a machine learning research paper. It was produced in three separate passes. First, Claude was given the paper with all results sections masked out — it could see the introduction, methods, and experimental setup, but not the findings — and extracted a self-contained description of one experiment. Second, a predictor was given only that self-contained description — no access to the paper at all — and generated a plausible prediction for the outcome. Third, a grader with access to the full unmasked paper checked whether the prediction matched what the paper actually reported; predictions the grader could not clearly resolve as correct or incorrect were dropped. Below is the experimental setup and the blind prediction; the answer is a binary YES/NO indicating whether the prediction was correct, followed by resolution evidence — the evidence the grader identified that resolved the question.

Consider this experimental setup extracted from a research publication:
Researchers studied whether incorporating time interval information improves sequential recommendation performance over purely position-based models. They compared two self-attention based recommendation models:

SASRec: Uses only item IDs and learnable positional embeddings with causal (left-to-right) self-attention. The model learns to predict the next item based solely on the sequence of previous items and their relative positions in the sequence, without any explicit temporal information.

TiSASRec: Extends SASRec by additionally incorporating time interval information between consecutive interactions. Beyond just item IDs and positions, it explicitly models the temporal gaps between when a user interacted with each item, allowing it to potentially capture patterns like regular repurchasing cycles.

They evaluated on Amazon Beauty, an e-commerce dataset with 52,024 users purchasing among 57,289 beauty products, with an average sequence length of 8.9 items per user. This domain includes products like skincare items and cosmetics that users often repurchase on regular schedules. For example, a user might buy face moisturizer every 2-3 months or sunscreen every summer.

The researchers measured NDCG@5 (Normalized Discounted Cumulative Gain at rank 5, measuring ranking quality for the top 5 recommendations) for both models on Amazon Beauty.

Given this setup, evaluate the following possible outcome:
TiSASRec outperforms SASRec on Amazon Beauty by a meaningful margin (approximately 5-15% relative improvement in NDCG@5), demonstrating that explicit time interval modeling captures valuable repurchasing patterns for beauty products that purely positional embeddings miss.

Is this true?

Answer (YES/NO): YES